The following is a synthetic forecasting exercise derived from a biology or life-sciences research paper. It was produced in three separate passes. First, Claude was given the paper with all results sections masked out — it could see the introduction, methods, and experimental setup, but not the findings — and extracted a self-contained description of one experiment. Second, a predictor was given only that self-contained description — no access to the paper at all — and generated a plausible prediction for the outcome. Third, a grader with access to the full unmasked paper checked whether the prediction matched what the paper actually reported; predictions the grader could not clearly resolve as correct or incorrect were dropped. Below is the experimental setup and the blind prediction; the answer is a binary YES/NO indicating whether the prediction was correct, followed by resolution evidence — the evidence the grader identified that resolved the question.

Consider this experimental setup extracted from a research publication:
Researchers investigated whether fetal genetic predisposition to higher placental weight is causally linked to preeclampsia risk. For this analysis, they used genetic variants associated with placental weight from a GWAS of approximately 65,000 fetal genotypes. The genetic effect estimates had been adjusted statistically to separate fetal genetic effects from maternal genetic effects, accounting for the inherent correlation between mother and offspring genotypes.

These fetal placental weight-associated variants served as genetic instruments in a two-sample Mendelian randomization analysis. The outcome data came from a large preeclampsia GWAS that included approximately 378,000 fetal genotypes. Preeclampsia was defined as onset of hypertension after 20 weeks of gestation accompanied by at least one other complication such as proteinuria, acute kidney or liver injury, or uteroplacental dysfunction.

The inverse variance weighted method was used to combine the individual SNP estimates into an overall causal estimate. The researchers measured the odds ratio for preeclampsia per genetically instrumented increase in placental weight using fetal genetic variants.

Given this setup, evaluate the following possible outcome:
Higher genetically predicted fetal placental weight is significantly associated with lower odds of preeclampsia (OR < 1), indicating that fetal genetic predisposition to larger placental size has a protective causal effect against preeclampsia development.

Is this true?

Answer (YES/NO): NO